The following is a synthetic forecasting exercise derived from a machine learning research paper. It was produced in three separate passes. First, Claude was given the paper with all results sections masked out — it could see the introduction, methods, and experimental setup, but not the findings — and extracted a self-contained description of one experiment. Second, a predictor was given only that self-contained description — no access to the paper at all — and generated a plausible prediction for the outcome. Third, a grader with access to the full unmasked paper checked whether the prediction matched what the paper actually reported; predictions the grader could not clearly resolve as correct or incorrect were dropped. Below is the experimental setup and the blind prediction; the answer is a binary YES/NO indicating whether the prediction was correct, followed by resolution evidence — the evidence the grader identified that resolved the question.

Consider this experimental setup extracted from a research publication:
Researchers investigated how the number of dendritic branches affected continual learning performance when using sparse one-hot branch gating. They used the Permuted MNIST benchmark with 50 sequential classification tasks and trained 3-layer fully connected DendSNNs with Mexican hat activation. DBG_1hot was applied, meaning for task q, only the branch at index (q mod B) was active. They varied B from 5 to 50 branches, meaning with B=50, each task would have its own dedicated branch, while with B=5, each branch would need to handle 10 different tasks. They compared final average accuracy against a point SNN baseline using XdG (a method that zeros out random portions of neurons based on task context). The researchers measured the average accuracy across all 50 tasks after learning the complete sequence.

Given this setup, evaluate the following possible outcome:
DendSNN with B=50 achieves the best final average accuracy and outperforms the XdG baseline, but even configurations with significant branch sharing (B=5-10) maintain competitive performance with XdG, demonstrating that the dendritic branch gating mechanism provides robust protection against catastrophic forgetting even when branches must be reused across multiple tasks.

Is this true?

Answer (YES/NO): NO